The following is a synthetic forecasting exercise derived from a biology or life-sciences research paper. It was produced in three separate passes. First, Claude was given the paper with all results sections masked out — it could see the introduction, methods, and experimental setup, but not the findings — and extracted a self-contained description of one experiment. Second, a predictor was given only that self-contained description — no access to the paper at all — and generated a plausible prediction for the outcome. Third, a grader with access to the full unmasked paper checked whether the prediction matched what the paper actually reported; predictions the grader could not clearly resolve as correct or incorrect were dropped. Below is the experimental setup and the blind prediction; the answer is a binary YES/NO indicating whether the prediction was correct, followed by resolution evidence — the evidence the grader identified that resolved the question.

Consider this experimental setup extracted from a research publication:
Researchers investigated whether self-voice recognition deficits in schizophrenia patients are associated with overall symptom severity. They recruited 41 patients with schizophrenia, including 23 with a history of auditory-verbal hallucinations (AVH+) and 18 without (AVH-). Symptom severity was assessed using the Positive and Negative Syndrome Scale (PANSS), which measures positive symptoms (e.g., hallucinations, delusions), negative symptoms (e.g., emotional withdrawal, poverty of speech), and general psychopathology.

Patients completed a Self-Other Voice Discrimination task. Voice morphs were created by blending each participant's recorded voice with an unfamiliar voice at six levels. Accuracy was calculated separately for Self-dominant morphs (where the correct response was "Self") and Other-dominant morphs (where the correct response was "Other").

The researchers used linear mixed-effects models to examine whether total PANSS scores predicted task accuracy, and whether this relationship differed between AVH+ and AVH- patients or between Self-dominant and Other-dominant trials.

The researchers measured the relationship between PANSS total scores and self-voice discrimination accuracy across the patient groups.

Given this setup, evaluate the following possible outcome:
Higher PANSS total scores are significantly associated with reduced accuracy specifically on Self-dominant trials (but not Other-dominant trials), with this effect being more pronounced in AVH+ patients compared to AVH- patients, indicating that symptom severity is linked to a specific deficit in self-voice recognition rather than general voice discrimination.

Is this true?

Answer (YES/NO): NO